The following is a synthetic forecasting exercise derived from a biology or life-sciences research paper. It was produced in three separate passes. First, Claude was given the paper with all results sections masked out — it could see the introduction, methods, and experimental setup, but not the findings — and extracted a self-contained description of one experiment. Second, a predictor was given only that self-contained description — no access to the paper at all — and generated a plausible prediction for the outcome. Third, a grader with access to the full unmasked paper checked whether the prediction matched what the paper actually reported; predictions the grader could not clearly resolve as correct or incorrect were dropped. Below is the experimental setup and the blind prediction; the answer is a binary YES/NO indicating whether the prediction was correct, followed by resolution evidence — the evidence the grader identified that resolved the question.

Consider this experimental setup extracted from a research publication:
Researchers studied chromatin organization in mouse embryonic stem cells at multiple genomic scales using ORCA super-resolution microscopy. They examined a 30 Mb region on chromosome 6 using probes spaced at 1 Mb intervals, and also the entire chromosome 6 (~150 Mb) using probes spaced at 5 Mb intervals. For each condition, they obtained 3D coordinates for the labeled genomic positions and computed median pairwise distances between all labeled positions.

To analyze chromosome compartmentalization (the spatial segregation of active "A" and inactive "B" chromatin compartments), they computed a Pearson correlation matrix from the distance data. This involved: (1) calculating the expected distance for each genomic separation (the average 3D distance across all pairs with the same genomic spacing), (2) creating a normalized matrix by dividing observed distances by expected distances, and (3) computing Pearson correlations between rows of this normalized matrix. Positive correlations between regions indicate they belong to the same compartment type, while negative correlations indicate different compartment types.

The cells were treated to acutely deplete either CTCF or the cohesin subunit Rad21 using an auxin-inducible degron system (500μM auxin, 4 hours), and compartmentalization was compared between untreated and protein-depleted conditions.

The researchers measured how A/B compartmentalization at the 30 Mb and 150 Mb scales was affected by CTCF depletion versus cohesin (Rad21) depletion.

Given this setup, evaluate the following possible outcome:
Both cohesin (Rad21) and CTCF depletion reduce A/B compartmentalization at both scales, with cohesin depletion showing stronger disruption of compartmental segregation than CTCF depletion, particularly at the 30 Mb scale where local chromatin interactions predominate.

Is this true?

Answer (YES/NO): NO